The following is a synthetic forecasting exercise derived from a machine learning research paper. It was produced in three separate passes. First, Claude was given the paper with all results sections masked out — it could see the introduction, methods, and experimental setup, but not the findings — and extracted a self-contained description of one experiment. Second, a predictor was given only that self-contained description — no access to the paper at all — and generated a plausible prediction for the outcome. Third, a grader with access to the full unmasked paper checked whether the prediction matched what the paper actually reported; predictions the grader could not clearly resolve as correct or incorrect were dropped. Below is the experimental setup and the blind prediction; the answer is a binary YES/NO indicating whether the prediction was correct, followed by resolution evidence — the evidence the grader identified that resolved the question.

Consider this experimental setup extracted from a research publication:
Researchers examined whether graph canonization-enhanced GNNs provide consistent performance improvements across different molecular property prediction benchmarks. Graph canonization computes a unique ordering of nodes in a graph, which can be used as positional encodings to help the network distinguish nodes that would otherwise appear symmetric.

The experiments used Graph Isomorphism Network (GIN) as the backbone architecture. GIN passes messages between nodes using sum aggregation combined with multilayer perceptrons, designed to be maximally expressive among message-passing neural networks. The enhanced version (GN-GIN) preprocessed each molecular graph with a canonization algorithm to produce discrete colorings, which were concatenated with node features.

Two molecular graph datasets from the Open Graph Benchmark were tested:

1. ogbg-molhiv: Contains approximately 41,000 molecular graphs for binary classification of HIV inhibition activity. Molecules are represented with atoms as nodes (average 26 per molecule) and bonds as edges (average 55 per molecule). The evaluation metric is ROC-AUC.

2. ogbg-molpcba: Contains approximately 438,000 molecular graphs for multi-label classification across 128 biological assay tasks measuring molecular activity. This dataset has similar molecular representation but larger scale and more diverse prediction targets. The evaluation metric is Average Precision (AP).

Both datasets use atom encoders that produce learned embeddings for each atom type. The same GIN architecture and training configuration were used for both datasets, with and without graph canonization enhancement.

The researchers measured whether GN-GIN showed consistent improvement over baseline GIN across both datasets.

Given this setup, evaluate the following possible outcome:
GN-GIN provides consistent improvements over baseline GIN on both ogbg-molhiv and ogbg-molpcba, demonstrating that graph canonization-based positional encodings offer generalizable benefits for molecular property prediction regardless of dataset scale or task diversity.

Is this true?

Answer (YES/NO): NO